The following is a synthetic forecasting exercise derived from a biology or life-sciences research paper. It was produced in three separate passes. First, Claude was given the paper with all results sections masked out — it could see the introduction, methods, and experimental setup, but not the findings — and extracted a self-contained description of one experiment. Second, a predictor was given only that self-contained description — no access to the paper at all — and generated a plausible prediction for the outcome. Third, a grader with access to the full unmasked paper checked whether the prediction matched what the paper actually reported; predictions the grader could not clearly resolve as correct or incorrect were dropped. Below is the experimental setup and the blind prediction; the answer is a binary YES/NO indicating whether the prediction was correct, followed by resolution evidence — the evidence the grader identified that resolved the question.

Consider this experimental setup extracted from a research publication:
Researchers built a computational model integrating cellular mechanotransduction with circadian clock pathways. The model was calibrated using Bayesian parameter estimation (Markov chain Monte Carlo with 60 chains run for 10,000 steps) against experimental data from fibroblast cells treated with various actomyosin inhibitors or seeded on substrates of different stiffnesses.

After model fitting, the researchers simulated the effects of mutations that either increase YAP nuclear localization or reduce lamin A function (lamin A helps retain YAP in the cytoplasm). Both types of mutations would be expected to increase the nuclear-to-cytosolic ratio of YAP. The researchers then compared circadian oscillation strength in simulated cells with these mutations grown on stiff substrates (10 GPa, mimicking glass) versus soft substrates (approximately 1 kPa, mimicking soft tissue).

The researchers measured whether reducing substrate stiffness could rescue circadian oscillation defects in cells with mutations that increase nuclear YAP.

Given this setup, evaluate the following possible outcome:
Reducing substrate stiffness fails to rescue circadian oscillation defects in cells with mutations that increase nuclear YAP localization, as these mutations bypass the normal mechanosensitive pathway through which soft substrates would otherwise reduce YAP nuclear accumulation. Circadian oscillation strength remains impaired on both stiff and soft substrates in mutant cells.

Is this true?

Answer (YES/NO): NO